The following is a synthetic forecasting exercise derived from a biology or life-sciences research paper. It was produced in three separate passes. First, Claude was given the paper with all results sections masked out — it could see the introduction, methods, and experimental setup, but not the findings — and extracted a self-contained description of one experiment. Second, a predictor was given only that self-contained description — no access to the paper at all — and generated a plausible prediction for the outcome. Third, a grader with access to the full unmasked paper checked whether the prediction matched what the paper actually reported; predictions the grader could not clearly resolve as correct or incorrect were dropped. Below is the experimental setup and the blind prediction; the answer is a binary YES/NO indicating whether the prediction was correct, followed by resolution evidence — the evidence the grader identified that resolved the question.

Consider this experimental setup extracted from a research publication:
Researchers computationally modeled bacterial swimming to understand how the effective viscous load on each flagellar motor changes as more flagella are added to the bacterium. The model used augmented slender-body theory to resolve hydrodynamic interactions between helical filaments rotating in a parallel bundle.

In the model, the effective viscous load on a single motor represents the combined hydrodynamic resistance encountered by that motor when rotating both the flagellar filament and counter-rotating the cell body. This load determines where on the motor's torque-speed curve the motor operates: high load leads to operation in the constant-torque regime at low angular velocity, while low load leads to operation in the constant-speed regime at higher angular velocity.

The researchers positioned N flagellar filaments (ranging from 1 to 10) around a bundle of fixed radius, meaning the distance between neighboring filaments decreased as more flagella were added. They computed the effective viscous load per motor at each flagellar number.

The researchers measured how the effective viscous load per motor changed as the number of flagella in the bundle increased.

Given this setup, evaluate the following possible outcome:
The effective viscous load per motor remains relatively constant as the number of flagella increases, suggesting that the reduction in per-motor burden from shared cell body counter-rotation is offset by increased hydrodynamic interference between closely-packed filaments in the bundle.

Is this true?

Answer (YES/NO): NO